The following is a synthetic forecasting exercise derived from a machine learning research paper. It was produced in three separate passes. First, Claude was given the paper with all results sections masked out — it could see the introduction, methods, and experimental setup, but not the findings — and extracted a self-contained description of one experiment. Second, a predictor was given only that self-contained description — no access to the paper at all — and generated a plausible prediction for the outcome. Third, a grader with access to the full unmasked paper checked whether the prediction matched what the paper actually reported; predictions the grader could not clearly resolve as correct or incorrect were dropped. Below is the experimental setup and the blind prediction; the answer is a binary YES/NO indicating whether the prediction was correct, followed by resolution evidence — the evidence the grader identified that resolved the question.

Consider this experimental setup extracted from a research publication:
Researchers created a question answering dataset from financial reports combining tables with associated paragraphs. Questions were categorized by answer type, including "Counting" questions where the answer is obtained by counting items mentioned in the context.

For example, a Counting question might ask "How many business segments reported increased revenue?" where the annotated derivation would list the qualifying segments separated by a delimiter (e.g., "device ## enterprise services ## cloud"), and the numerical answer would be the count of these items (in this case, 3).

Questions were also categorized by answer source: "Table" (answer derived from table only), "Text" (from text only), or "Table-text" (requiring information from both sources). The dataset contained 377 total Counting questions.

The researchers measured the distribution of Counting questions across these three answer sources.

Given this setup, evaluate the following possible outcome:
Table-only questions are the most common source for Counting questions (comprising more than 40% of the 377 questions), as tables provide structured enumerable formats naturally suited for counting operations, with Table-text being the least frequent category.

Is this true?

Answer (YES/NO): NO